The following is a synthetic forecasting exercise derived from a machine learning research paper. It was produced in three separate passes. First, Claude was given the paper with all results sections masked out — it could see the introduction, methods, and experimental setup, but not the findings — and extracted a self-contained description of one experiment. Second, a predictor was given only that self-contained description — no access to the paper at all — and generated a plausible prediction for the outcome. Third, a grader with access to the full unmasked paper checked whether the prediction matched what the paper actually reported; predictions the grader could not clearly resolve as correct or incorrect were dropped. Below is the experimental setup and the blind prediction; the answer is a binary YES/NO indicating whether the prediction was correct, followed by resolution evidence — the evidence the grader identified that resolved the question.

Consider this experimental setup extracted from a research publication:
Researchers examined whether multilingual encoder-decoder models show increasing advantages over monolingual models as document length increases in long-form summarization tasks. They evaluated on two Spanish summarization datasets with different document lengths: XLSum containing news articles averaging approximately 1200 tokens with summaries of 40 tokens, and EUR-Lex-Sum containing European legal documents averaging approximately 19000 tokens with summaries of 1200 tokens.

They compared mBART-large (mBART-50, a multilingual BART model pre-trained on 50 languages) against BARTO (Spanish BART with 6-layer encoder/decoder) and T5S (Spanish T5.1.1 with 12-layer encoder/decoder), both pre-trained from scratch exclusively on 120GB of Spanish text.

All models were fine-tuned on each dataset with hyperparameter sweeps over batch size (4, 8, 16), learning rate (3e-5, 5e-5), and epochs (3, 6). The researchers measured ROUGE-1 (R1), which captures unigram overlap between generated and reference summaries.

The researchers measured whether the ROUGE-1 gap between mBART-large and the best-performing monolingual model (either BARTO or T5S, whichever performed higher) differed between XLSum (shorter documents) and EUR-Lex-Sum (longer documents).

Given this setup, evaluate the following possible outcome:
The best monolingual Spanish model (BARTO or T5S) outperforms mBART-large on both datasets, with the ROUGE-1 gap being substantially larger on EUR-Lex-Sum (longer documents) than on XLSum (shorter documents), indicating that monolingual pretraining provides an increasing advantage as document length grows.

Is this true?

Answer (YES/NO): NO